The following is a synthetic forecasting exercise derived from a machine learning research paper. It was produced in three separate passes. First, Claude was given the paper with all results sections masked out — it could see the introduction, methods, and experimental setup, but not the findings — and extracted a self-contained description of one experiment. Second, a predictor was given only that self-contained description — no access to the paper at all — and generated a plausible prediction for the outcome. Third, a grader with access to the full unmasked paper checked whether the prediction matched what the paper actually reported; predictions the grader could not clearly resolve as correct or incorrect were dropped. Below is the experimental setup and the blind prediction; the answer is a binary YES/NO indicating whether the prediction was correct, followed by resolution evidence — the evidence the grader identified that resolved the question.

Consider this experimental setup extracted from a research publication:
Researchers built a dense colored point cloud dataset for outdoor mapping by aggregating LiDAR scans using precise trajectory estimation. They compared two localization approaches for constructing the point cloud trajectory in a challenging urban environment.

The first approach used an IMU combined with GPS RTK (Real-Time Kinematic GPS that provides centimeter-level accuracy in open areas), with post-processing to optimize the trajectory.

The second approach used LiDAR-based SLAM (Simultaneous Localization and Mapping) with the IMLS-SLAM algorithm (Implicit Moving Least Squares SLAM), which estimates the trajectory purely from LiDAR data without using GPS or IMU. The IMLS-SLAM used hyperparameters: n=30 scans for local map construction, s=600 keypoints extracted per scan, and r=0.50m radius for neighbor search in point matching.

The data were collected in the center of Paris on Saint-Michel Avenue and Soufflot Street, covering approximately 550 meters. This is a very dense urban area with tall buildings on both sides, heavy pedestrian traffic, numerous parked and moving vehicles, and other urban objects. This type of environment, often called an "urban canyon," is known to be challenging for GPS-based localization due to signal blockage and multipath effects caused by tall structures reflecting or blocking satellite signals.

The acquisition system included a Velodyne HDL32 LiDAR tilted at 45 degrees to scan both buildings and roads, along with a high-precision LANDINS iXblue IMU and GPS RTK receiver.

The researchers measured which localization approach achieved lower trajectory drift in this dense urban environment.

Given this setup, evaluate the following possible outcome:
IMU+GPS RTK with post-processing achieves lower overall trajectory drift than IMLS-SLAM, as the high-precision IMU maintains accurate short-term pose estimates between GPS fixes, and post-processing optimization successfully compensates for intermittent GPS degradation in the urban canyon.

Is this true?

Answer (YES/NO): NO